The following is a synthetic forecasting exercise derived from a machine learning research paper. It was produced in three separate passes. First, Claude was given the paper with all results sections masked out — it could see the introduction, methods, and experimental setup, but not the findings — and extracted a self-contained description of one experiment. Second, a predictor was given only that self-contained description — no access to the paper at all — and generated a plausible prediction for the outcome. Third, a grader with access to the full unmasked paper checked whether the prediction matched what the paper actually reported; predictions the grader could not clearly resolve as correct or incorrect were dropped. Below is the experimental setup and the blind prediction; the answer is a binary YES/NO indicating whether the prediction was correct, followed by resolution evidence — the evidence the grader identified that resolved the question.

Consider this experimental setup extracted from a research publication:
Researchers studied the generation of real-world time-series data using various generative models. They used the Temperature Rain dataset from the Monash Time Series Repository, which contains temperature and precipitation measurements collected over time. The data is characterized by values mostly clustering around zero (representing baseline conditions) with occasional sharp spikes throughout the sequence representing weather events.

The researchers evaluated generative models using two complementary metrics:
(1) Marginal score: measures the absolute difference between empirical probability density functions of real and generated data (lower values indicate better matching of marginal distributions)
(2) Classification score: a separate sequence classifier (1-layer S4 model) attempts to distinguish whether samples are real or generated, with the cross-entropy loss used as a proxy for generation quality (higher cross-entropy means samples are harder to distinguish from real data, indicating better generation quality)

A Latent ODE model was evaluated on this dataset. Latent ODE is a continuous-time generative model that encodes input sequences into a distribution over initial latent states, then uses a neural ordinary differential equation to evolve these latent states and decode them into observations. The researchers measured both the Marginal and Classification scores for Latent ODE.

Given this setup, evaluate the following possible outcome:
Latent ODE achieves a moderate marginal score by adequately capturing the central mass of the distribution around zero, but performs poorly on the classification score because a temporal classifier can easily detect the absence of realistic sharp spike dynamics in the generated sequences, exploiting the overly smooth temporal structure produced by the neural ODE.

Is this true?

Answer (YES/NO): NO